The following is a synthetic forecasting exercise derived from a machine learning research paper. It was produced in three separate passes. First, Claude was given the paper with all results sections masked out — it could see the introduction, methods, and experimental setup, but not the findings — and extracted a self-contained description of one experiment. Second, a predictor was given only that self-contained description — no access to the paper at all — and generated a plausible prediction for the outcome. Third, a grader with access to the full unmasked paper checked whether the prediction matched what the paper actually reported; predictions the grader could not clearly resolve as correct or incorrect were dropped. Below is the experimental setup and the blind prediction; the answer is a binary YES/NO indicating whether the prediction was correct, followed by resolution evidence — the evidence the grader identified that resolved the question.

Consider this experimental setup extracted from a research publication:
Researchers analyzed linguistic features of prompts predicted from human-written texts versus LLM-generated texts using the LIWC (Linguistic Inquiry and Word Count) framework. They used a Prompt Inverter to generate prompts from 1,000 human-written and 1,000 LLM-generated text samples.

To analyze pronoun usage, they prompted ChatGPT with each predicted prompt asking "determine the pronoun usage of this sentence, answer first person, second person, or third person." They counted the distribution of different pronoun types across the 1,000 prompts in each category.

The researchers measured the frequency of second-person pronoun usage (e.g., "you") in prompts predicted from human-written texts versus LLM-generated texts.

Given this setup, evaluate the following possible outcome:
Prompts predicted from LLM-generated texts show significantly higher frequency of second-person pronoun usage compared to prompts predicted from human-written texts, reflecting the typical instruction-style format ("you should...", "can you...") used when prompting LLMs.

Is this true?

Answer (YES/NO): NO